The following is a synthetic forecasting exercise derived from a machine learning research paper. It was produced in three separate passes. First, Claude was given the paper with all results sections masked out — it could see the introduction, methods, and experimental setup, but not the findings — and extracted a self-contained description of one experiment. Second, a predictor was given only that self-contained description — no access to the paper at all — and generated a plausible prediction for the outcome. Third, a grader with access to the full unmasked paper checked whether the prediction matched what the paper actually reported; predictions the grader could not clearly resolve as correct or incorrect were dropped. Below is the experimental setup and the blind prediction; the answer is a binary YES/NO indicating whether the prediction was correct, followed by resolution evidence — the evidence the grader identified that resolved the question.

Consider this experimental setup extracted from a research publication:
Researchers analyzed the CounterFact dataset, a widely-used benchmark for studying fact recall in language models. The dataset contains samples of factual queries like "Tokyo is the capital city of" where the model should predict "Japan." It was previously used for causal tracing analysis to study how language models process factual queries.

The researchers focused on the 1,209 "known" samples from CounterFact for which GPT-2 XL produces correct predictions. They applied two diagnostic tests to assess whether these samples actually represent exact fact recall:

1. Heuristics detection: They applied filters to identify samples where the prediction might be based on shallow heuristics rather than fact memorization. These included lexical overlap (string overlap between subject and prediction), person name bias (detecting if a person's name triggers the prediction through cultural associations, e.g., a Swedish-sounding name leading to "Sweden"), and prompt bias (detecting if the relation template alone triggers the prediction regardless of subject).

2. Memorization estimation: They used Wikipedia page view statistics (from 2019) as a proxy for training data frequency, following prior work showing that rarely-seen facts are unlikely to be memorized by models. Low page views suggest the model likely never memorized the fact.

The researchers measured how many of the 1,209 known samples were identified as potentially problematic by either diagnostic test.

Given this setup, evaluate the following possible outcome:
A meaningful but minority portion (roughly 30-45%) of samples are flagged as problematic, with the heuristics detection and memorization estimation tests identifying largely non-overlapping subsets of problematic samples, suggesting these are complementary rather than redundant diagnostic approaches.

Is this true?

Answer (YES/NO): NO